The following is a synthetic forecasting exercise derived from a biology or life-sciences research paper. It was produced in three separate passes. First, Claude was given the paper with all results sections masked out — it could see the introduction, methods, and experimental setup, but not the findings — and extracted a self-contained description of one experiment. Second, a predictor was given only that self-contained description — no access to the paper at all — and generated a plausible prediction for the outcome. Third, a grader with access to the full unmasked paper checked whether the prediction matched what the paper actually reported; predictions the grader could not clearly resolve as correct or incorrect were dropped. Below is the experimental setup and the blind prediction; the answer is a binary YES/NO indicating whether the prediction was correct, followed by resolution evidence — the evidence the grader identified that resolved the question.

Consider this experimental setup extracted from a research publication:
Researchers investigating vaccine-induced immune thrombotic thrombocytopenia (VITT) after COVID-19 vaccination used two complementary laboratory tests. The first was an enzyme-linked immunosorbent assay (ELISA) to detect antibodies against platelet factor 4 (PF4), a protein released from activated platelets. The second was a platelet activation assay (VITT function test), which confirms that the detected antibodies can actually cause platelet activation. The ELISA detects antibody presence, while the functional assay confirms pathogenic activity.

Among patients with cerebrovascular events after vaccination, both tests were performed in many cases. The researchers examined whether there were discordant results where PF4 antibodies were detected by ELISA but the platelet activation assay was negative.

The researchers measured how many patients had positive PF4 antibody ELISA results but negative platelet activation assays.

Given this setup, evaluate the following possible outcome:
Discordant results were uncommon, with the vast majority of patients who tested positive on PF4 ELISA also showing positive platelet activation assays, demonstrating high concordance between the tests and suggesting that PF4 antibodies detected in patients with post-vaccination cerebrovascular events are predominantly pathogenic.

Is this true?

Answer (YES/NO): YES